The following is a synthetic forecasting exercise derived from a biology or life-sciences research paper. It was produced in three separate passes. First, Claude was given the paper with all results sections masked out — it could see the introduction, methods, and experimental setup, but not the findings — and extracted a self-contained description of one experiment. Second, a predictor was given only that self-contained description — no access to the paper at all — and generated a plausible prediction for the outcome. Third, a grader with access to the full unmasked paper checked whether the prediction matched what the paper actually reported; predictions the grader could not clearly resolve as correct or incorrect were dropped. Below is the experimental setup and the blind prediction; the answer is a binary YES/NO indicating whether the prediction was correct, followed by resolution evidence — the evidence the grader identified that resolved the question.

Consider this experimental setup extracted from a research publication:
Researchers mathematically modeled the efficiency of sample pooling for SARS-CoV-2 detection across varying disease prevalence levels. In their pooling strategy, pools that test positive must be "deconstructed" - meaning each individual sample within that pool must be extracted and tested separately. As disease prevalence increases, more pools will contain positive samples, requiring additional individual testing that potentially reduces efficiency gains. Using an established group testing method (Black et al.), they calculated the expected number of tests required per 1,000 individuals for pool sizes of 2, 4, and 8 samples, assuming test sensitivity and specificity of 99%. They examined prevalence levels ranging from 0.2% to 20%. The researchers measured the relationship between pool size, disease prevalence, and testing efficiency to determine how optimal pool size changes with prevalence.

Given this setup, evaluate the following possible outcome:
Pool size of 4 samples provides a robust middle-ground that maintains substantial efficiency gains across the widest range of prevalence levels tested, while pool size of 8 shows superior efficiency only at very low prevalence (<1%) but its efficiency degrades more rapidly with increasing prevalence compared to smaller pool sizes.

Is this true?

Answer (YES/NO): NO